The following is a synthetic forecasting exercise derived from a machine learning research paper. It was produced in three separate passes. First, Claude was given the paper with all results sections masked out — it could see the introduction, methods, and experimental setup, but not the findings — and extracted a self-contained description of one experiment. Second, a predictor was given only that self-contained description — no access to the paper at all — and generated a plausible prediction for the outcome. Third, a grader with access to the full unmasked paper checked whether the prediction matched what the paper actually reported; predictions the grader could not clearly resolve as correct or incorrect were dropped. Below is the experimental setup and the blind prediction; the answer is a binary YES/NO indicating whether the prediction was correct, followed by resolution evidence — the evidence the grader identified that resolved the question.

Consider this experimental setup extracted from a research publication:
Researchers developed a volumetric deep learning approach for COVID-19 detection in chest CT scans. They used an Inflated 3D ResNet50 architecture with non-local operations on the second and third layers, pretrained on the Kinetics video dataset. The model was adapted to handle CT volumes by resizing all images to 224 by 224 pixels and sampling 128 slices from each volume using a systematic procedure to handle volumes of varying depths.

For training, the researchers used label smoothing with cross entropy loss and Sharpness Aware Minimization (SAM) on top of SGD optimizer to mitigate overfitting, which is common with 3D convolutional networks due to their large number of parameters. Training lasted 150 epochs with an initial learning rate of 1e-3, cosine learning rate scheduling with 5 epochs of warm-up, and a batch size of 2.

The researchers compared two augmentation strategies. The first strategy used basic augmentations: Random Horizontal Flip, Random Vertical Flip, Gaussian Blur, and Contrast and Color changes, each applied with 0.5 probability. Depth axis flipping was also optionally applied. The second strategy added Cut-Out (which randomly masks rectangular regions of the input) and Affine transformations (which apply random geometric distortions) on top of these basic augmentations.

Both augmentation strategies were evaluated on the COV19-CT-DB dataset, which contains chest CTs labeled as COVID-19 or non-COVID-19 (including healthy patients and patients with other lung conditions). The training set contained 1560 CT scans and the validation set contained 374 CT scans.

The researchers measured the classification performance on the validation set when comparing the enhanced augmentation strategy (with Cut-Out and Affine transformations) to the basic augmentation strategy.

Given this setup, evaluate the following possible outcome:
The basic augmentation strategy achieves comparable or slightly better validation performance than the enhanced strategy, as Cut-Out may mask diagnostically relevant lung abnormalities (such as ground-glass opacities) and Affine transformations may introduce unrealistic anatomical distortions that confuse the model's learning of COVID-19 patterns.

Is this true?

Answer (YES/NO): YES